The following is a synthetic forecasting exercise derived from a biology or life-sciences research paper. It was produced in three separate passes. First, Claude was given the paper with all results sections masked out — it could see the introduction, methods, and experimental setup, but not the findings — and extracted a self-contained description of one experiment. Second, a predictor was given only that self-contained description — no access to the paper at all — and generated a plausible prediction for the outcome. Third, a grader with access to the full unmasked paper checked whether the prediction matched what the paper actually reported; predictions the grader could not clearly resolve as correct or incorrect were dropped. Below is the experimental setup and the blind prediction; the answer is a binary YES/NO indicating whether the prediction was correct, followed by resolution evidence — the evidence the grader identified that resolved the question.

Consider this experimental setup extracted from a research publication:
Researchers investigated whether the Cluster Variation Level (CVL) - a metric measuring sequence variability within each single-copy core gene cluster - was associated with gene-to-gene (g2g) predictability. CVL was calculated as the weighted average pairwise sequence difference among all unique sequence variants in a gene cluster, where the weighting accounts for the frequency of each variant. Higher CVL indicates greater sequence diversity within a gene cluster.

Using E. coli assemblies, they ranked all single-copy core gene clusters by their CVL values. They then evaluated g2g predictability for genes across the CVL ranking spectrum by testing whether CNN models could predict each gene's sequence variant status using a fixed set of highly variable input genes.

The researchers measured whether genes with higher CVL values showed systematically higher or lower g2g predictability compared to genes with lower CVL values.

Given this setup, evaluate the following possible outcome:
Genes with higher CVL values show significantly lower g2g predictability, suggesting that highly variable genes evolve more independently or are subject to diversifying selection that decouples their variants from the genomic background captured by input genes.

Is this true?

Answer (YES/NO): NO